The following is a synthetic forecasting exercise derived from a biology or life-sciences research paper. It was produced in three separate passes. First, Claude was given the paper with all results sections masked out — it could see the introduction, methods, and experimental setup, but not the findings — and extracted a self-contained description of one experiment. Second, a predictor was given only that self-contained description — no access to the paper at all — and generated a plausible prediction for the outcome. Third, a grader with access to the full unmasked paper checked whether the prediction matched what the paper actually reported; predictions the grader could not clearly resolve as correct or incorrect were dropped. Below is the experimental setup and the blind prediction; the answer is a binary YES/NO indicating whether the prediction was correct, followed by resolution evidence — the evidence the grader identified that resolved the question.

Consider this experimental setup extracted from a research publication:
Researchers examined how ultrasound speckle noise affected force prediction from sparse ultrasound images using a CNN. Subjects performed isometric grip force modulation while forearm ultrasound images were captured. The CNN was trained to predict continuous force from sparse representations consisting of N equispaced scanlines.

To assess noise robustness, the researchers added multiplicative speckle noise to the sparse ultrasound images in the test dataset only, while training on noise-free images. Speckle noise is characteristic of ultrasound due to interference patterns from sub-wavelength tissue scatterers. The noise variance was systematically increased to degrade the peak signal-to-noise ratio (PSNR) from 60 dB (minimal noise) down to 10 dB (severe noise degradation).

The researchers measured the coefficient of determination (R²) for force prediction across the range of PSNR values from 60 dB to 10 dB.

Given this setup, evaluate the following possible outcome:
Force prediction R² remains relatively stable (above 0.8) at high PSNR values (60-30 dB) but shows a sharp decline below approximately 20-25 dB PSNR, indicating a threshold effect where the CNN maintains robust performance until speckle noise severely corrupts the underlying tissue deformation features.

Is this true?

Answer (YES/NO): NO